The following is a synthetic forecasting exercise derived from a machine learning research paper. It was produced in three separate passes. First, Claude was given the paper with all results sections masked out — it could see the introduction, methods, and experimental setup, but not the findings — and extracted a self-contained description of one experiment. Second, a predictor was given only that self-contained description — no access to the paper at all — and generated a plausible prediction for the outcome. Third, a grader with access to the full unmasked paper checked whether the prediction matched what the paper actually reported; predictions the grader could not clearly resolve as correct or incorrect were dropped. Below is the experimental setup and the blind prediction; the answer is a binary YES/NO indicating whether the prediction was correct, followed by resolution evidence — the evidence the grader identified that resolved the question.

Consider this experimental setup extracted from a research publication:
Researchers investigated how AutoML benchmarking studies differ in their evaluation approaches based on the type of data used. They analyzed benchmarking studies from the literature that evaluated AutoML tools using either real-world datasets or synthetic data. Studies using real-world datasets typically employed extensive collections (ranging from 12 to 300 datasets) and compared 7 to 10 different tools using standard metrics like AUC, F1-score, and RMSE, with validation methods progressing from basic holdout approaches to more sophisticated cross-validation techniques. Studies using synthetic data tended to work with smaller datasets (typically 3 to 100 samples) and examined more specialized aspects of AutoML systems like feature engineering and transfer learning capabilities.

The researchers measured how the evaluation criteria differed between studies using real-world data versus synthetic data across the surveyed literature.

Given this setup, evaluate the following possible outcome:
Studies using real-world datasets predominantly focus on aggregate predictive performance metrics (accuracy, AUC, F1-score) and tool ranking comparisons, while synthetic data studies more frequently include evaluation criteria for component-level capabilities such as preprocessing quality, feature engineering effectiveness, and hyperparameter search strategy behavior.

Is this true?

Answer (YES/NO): NO